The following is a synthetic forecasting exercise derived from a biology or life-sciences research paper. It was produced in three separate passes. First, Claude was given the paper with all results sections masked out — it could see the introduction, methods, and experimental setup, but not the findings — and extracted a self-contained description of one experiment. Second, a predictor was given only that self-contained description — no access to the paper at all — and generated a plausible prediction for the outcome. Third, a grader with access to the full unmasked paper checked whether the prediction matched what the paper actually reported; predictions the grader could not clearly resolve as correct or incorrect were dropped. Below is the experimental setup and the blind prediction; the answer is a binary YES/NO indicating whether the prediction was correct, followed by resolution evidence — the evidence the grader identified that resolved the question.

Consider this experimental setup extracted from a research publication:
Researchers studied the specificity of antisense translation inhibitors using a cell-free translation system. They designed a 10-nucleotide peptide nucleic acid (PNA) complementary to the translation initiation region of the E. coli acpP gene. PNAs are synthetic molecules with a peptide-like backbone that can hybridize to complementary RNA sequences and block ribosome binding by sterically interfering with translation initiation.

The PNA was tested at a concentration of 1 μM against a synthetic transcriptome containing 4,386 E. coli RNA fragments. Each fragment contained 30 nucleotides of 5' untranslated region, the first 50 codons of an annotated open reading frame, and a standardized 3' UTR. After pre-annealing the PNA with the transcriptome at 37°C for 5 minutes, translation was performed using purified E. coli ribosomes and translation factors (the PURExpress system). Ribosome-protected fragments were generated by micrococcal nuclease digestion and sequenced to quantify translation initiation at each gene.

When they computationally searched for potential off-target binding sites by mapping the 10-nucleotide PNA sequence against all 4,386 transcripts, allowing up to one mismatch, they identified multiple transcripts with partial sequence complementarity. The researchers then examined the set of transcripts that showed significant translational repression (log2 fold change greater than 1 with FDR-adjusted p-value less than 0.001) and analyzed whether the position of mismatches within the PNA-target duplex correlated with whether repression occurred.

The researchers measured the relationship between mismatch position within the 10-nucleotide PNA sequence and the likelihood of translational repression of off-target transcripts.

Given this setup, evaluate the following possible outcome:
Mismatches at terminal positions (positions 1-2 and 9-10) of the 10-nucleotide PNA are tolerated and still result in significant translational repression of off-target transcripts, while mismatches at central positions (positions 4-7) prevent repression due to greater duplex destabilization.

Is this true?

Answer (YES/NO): NO